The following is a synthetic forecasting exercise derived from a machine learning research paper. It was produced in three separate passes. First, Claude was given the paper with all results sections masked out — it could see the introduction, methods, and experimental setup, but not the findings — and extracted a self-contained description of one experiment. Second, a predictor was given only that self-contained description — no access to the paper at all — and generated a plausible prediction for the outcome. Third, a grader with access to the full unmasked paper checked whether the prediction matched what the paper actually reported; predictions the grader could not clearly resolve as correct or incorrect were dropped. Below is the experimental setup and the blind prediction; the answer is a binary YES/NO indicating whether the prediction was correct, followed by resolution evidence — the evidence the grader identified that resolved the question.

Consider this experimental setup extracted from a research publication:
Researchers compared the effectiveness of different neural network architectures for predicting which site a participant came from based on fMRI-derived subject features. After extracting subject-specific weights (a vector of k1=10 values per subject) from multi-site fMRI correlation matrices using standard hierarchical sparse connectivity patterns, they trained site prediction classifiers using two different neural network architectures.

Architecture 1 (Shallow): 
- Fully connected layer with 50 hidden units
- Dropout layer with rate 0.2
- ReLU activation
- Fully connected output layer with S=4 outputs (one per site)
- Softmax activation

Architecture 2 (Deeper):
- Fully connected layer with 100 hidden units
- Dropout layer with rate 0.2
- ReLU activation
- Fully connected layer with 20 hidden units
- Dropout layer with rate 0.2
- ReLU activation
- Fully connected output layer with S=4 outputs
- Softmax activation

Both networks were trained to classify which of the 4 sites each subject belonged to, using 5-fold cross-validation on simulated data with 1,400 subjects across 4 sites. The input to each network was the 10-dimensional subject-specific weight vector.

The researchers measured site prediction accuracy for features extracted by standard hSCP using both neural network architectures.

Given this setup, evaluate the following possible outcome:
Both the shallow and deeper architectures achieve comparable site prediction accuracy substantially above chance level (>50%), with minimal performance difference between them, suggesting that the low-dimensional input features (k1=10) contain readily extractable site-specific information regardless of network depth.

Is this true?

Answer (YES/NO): YES